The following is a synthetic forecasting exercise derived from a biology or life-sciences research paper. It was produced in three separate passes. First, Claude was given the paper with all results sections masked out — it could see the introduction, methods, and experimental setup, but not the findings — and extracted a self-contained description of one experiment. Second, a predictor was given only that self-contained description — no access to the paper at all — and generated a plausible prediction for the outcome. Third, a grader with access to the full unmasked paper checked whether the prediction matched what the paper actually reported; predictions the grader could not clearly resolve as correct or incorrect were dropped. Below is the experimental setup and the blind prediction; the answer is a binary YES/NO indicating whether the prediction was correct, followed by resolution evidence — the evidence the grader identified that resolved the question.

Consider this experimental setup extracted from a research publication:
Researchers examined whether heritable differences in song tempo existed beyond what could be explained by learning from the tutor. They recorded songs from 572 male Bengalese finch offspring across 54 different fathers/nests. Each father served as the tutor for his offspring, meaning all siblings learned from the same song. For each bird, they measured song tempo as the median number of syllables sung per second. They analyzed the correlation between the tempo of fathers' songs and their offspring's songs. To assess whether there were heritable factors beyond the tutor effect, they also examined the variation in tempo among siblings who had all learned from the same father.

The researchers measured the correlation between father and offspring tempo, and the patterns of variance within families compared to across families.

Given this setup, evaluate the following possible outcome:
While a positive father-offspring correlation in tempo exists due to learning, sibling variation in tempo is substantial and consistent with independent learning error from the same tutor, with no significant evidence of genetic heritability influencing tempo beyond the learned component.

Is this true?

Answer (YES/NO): NO